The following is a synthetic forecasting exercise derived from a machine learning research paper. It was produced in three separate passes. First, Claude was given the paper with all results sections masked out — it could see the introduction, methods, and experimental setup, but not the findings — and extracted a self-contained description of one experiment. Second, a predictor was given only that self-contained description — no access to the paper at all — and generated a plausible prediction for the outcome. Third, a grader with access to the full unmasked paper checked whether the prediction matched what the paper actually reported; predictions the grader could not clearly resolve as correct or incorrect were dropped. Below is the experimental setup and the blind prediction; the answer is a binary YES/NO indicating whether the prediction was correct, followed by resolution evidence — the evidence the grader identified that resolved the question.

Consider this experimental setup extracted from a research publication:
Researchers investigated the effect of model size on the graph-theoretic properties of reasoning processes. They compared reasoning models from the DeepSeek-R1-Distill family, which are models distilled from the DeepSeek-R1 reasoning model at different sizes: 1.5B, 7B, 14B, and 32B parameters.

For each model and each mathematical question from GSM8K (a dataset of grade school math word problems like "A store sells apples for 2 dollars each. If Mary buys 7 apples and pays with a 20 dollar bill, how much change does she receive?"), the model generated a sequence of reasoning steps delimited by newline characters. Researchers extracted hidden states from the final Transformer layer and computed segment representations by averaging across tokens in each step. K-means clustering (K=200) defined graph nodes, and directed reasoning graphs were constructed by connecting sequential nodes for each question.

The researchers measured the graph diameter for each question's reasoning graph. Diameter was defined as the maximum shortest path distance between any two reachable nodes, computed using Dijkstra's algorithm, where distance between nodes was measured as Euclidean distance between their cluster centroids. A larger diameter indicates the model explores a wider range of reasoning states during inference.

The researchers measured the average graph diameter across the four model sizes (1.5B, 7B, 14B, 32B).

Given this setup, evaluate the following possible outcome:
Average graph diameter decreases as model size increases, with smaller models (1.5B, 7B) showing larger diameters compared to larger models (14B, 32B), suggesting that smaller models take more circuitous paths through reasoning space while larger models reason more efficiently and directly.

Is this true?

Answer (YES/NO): NO